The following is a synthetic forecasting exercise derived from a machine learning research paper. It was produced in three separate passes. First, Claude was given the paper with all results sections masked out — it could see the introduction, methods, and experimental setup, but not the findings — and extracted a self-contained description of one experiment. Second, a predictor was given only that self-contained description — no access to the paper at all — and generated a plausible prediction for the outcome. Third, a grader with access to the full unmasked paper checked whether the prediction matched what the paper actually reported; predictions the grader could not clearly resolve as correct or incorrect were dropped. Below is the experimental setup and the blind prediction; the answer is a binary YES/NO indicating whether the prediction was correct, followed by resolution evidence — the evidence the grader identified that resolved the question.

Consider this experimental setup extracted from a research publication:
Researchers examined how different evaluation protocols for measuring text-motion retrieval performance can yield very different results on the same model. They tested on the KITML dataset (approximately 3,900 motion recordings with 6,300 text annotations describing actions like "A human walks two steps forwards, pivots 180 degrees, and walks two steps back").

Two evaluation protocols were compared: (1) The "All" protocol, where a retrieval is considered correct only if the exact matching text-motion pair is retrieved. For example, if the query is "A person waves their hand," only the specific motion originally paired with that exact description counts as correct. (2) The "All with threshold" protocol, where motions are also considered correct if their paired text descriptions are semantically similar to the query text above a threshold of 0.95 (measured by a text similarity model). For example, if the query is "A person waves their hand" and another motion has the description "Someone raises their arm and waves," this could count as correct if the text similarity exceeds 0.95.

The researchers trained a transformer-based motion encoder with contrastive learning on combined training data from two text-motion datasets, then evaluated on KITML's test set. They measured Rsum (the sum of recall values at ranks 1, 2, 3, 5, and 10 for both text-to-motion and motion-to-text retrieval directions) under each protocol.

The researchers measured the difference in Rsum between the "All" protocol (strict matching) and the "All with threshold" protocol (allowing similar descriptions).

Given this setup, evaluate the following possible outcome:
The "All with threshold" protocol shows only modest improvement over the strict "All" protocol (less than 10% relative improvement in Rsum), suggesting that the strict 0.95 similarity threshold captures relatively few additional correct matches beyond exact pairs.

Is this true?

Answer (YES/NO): NO